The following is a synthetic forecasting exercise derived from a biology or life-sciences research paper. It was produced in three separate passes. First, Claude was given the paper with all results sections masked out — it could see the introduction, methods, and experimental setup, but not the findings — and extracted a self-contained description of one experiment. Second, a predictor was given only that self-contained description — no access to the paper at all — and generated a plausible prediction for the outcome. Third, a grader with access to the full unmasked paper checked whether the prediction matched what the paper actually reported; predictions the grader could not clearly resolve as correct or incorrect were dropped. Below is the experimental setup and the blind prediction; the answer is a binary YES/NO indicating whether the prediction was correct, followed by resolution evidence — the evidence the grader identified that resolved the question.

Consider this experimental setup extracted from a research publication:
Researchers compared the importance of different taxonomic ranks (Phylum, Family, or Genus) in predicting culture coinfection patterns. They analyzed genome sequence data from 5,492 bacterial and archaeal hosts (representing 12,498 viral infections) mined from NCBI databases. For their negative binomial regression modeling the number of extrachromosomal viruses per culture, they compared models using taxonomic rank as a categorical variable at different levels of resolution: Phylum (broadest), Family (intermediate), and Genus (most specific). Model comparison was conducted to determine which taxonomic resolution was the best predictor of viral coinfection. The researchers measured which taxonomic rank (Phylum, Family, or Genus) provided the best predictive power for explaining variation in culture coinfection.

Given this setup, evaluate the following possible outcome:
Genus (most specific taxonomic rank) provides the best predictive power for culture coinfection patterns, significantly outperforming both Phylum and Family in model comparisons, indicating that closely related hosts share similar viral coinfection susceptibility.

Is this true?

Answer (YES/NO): YES